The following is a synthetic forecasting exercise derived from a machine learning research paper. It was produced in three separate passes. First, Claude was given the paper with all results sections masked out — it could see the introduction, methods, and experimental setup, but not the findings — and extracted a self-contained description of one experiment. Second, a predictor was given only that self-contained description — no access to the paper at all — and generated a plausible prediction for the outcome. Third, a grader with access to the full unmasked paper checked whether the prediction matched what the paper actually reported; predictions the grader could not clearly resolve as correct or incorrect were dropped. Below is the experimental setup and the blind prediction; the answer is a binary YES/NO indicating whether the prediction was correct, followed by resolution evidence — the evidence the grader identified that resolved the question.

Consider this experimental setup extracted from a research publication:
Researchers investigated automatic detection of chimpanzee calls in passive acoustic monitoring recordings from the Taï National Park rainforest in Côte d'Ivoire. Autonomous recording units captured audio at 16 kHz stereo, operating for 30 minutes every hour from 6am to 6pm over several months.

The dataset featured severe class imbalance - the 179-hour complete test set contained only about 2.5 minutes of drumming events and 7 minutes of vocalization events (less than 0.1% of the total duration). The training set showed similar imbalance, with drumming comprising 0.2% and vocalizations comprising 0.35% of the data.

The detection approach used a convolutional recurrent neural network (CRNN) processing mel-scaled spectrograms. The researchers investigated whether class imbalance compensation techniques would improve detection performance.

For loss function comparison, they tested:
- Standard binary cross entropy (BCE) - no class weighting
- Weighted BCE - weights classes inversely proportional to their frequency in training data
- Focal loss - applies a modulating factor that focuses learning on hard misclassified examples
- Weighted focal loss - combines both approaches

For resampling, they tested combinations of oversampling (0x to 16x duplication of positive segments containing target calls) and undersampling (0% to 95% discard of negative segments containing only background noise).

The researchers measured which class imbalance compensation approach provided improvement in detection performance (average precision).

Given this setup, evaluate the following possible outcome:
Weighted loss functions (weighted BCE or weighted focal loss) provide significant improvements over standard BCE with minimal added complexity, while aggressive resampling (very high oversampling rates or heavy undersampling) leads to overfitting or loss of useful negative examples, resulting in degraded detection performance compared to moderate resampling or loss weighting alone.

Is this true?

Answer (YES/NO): NO